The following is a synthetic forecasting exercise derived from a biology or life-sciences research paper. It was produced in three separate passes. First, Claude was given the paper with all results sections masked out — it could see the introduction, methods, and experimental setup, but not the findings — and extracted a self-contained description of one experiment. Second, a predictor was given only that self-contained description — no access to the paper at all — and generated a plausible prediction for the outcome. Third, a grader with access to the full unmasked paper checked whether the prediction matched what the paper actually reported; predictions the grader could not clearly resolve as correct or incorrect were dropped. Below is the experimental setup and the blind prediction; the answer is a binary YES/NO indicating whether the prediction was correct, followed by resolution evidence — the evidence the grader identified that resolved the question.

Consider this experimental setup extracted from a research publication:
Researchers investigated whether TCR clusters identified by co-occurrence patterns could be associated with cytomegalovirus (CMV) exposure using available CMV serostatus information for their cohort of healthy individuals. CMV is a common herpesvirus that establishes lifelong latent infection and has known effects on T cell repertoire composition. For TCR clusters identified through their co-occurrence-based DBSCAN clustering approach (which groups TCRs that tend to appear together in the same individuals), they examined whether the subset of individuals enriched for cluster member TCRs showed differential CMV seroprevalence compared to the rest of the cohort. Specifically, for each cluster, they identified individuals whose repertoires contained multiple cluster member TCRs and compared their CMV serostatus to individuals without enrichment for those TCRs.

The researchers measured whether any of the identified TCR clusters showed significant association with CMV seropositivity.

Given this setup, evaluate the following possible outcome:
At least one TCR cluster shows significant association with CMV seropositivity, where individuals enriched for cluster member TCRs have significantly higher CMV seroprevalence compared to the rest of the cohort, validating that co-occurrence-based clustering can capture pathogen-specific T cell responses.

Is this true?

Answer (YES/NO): YES